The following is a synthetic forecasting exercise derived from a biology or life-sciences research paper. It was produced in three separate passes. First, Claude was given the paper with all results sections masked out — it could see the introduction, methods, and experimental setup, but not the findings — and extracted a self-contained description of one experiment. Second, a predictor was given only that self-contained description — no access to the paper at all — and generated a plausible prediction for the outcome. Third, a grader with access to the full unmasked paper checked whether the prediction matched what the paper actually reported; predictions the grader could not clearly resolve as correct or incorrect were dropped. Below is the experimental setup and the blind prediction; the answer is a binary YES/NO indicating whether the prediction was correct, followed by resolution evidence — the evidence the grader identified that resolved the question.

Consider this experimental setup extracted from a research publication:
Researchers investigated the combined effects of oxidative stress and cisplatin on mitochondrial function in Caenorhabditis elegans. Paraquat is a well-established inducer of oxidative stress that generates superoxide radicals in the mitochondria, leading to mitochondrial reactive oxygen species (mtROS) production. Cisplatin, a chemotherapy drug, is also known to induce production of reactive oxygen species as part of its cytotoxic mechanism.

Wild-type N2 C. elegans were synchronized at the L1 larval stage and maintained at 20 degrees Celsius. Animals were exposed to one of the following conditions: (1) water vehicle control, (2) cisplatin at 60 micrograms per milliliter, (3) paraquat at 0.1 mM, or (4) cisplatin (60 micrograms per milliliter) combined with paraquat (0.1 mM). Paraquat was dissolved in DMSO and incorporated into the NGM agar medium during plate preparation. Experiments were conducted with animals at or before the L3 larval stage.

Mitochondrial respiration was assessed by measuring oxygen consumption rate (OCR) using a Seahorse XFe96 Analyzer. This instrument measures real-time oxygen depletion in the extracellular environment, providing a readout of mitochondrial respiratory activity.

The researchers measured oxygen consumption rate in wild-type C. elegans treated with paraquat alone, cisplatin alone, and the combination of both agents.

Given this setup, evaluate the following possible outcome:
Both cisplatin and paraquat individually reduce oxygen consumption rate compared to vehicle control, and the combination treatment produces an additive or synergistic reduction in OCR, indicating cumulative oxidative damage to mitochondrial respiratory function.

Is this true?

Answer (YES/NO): YES